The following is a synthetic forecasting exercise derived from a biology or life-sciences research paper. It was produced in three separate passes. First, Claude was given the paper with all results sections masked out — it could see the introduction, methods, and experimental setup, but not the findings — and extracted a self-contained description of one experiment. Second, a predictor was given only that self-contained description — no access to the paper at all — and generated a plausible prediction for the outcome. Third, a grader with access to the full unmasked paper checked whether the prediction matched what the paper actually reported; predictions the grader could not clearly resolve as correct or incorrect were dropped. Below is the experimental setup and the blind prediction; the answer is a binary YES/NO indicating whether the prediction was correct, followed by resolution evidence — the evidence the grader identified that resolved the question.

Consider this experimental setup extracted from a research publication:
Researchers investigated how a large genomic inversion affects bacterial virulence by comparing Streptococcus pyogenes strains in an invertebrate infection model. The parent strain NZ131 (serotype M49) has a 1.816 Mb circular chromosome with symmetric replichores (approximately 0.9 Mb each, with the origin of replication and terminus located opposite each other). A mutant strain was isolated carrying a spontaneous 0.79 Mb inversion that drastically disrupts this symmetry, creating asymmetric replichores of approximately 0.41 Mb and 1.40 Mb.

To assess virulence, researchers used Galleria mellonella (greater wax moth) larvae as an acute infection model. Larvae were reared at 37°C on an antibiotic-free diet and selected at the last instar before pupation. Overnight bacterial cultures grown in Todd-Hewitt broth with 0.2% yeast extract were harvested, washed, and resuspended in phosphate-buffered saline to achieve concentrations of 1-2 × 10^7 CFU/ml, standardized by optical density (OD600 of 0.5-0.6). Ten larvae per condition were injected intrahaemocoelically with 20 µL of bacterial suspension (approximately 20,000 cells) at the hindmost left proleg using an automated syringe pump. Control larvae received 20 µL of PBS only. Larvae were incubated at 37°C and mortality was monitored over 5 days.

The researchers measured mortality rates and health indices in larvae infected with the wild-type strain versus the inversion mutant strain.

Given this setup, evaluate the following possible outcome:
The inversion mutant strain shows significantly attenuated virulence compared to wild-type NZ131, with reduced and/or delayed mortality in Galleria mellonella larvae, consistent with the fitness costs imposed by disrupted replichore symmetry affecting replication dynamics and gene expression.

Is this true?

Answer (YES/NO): NO